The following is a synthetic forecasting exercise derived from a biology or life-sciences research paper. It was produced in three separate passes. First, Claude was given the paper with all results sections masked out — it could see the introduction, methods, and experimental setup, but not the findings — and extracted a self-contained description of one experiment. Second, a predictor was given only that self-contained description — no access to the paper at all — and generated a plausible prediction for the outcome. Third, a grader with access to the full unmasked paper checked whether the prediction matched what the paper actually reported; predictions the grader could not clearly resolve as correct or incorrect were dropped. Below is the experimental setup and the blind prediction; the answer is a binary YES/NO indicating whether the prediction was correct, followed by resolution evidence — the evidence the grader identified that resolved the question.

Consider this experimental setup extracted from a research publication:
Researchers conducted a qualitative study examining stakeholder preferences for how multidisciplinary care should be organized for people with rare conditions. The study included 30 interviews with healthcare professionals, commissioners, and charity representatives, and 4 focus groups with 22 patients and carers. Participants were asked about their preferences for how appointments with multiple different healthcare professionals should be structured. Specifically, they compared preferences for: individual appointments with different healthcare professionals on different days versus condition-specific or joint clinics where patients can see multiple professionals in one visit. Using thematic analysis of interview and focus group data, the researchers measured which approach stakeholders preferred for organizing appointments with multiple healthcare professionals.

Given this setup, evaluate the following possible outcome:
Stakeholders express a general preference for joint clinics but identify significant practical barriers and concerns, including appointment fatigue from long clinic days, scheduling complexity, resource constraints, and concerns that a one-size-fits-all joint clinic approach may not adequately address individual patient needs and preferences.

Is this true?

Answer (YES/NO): YES